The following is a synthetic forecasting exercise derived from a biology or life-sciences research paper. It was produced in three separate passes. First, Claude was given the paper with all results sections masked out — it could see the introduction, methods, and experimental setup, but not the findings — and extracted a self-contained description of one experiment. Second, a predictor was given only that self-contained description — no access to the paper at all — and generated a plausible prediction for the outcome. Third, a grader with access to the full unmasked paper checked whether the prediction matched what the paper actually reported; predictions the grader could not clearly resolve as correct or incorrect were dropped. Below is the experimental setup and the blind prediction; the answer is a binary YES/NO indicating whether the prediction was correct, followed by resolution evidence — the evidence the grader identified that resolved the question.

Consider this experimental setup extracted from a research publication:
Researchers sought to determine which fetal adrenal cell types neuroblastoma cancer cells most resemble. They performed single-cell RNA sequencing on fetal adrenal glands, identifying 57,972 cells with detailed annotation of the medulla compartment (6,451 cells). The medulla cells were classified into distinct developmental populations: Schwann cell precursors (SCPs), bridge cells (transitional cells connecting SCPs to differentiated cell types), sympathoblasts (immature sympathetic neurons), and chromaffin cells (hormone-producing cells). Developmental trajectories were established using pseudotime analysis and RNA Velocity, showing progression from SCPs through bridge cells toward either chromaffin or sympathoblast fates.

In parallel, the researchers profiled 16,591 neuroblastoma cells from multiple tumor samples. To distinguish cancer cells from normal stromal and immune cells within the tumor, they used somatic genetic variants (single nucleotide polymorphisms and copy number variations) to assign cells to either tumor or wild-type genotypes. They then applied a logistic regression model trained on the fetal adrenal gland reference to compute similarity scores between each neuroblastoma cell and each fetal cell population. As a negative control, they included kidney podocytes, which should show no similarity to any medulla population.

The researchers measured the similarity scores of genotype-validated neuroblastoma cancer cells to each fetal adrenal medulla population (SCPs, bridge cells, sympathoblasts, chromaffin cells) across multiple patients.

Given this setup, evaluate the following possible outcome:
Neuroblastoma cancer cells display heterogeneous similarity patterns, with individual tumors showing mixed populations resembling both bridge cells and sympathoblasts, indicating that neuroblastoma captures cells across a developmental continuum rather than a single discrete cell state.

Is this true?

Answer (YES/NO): NO